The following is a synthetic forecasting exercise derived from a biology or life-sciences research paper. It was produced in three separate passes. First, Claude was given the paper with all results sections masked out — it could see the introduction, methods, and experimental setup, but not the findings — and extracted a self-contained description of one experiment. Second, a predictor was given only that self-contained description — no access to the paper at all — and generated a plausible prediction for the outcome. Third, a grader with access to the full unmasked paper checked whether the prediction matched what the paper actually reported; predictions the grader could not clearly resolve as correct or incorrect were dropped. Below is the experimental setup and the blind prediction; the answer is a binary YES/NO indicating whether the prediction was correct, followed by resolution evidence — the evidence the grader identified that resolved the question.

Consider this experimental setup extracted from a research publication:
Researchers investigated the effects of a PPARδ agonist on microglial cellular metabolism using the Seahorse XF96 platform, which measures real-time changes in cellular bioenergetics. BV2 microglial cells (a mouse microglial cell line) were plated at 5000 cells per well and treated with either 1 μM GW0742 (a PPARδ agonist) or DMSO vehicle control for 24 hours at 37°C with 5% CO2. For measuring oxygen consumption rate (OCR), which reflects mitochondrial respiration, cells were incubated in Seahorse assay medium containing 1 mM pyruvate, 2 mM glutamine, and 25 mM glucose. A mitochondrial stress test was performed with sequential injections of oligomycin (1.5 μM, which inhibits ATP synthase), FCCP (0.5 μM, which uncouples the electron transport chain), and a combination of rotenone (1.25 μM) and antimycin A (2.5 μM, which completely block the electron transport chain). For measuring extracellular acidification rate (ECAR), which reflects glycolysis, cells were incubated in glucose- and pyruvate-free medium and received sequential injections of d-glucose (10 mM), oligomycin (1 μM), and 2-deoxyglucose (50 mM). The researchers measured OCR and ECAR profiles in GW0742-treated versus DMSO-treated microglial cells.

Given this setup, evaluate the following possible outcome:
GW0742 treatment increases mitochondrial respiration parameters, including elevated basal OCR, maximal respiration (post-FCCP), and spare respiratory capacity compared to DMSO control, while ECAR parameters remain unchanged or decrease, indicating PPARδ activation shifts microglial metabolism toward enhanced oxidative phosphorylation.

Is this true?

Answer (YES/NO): NO